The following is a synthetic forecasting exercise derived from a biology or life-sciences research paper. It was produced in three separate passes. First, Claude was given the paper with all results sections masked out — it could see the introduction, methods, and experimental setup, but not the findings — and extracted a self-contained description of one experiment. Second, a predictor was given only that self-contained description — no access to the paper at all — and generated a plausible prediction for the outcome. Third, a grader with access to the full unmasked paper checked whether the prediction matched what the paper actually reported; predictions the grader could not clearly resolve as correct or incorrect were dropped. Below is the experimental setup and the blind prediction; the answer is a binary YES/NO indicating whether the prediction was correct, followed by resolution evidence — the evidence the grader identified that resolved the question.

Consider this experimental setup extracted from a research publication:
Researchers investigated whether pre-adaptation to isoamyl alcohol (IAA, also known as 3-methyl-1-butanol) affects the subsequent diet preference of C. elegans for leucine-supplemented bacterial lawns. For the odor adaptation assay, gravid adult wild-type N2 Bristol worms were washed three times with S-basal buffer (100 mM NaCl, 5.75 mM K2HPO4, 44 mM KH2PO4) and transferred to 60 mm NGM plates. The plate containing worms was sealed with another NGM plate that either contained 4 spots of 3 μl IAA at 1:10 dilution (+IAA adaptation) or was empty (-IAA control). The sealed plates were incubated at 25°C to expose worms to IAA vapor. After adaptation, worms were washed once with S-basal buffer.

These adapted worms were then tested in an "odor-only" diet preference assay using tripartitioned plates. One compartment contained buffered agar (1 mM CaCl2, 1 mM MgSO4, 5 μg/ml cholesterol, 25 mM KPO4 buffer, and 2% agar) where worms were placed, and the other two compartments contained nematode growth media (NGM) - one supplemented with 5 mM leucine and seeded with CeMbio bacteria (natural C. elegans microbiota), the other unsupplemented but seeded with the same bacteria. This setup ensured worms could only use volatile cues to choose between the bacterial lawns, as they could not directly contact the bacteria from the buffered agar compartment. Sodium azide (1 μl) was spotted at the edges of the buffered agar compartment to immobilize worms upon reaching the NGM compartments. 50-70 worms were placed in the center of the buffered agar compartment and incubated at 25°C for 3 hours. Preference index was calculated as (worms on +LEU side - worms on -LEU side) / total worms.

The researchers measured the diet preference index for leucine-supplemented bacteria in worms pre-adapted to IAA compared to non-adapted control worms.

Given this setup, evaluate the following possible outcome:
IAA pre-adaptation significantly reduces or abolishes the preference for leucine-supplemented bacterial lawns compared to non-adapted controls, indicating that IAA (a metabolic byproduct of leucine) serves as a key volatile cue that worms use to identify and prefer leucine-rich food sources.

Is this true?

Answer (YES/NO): YES